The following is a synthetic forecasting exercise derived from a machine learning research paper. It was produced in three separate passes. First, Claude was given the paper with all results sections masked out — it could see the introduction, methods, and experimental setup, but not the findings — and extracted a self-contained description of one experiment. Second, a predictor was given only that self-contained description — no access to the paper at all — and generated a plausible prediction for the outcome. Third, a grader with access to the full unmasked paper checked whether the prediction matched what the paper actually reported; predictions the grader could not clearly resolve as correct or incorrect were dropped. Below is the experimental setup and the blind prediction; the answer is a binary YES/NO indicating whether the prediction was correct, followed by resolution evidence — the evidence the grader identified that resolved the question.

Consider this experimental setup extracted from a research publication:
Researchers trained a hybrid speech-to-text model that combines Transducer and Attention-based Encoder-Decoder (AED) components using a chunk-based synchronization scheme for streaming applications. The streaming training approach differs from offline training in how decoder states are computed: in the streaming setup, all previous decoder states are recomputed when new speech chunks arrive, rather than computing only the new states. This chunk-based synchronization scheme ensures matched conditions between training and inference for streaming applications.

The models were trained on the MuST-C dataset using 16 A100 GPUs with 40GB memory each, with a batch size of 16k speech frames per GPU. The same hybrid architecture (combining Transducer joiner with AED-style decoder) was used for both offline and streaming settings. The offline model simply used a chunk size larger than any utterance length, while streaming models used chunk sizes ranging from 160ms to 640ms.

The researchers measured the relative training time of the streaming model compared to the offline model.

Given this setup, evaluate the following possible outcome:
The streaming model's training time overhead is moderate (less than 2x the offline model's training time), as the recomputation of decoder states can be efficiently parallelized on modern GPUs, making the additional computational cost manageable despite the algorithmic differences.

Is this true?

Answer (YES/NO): NO